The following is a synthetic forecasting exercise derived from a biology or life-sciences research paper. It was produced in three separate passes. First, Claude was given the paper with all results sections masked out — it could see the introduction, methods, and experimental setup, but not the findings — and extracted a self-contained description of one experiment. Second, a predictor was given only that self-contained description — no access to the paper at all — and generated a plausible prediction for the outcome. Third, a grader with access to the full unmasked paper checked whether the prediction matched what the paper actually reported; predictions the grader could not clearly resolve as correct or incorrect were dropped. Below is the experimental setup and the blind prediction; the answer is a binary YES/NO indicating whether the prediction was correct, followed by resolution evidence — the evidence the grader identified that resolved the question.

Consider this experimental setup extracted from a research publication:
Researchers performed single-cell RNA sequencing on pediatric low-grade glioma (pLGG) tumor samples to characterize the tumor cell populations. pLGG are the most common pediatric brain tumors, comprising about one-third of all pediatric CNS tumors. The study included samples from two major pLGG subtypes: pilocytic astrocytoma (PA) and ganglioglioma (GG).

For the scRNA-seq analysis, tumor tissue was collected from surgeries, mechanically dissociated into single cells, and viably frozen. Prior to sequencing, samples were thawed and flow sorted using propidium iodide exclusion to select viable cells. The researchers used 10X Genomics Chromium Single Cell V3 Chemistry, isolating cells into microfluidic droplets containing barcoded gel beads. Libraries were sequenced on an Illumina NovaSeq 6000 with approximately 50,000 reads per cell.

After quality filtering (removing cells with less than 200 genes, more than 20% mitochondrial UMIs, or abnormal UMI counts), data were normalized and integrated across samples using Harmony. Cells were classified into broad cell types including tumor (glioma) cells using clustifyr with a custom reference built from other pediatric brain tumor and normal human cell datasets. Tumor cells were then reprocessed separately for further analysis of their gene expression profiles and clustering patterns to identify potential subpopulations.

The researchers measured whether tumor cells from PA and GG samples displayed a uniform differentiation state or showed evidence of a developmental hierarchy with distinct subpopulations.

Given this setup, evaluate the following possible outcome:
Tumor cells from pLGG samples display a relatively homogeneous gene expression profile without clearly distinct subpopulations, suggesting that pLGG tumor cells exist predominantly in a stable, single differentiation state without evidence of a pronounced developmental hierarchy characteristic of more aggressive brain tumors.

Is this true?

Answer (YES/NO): NO